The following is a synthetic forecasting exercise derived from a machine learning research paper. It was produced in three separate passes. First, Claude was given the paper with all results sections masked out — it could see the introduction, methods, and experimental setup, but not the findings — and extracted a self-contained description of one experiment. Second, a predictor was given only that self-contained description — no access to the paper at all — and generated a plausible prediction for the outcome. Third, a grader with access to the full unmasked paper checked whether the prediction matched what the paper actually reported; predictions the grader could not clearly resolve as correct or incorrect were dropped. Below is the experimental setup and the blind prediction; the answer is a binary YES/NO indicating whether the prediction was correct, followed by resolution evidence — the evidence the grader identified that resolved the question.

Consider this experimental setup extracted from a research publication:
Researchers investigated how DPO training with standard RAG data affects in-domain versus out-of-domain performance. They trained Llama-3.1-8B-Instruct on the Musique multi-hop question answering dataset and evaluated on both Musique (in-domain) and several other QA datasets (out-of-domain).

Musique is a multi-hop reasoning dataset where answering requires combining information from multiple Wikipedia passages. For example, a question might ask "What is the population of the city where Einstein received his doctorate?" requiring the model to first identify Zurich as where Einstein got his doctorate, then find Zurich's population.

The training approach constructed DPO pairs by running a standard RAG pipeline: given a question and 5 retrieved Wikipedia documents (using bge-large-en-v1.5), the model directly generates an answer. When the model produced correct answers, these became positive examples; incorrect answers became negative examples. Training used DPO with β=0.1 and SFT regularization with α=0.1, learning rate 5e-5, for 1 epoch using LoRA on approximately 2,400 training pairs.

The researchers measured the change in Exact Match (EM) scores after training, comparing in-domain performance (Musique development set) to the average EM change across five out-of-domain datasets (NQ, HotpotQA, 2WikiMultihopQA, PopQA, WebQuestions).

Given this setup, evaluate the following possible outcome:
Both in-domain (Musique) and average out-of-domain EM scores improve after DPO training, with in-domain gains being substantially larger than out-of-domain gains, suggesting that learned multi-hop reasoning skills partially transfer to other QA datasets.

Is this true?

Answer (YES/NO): NO